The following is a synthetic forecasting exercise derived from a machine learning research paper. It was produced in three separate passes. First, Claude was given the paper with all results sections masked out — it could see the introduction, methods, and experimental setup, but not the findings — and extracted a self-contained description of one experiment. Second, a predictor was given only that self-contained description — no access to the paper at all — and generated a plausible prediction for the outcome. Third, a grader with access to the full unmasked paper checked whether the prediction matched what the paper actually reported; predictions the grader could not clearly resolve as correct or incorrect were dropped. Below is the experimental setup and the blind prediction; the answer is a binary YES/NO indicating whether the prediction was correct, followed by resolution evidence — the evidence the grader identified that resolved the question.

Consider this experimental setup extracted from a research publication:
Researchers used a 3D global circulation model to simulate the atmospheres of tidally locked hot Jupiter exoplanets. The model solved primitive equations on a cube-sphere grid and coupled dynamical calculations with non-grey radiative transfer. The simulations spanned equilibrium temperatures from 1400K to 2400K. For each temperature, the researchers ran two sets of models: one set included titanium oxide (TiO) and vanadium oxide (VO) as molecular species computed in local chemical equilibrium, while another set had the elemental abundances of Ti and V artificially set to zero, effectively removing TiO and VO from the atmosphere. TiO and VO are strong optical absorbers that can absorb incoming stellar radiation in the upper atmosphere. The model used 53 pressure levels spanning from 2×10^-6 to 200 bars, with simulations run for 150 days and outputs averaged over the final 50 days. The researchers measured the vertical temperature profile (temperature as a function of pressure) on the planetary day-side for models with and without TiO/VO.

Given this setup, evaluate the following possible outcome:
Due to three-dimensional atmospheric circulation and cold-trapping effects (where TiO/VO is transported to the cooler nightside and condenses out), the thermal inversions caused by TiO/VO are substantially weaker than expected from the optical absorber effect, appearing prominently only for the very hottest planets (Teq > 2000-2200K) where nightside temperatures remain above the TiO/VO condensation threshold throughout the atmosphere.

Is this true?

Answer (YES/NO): NO